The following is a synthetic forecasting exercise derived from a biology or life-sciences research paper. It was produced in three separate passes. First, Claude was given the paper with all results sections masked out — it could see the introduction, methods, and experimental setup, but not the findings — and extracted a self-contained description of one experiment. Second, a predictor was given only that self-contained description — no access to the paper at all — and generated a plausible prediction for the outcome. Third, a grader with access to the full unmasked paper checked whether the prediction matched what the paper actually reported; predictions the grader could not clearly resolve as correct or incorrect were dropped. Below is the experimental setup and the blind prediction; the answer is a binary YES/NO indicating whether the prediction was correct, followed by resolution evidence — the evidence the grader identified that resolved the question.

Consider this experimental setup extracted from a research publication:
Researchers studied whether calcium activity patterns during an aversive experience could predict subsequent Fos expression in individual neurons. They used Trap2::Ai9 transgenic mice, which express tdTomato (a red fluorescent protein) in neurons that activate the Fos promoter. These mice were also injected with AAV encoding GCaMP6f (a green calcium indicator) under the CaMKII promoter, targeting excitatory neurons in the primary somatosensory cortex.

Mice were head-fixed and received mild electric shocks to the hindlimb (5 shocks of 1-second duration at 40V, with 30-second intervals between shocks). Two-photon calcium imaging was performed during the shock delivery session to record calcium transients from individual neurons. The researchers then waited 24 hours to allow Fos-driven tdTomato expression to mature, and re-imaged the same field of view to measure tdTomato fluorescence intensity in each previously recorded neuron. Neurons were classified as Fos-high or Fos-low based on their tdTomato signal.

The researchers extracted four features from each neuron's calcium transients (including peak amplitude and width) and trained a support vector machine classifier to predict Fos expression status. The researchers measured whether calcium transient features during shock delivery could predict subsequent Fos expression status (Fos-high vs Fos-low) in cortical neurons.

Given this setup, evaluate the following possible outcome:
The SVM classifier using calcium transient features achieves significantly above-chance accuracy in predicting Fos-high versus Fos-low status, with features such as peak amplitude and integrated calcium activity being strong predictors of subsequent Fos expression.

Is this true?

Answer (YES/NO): NO